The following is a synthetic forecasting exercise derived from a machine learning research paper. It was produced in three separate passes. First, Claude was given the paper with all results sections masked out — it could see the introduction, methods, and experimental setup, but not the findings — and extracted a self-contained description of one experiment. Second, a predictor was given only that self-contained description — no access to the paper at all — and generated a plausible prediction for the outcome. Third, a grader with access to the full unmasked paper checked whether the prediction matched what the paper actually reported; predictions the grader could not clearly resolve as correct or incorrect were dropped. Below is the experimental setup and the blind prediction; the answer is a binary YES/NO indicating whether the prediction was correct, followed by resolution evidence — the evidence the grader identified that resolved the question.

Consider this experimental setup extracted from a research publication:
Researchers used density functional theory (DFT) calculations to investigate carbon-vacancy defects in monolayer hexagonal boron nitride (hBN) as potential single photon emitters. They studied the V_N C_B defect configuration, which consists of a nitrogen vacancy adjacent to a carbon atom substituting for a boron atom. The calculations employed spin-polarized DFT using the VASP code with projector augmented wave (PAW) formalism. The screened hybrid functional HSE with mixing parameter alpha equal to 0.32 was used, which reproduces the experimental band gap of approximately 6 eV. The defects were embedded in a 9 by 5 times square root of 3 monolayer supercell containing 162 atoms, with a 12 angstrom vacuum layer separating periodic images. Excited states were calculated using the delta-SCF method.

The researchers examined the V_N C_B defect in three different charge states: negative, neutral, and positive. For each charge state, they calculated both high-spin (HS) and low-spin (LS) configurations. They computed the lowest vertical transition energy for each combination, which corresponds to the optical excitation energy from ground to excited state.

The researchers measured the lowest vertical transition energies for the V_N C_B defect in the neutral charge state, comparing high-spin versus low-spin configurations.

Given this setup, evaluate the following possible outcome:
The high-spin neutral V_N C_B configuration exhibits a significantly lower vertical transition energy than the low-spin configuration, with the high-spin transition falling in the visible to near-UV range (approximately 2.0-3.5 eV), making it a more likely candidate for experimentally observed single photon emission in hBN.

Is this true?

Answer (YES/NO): NO